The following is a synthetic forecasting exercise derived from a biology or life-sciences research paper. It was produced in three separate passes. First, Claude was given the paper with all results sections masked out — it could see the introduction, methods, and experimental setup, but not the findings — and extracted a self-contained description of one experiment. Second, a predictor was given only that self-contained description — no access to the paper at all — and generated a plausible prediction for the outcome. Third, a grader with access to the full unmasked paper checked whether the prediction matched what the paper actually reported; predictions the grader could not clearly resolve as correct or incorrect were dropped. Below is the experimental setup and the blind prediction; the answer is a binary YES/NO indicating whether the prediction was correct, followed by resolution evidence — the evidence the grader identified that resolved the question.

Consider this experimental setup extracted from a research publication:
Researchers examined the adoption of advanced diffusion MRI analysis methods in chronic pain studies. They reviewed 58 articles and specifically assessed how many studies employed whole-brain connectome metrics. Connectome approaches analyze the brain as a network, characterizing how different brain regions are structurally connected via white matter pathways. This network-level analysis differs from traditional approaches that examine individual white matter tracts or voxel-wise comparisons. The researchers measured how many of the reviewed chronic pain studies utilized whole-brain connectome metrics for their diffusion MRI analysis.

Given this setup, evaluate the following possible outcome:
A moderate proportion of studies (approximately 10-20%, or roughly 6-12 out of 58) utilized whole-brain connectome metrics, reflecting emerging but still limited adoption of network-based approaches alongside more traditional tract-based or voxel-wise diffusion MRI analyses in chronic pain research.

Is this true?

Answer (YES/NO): NO